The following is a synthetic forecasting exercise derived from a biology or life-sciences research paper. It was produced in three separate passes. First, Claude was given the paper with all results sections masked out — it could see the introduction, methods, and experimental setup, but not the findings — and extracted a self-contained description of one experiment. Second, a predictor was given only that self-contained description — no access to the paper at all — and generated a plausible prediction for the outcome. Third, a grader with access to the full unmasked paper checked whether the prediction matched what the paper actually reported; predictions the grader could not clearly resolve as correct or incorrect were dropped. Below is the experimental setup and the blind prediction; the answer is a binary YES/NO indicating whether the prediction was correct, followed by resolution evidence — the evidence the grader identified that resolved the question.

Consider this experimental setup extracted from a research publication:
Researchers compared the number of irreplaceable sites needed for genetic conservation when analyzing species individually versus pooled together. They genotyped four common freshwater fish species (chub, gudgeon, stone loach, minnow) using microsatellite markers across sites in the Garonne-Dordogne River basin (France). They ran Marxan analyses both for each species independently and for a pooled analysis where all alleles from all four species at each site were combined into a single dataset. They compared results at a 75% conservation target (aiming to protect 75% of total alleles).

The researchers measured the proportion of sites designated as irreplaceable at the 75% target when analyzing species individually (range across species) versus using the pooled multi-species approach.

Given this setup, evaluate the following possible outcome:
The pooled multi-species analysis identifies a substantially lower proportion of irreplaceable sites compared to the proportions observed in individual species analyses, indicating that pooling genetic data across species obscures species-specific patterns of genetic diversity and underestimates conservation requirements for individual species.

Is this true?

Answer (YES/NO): NO